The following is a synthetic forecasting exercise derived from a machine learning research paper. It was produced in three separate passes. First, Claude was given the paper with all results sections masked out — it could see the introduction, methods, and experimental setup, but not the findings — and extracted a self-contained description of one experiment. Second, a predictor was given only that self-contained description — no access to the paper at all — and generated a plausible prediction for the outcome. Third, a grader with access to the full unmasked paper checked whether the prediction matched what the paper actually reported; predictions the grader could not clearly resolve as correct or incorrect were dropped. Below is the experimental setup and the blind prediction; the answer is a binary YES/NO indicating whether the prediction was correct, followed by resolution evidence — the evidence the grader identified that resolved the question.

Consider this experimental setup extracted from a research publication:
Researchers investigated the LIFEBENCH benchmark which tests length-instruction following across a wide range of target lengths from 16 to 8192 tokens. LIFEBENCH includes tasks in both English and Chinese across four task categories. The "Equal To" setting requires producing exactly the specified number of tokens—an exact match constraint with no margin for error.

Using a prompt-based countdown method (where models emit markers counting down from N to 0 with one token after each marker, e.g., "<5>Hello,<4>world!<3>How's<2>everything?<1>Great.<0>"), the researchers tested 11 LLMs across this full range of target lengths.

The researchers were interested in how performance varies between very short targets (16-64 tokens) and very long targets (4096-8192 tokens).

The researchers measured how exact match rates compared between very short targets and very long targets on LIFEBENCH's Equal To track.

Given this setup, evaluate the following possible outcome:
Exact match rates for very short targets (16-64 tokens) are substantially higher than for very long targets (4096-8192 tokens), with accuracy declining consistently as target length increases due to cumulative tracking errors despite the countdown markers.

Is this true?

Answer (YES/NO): YES